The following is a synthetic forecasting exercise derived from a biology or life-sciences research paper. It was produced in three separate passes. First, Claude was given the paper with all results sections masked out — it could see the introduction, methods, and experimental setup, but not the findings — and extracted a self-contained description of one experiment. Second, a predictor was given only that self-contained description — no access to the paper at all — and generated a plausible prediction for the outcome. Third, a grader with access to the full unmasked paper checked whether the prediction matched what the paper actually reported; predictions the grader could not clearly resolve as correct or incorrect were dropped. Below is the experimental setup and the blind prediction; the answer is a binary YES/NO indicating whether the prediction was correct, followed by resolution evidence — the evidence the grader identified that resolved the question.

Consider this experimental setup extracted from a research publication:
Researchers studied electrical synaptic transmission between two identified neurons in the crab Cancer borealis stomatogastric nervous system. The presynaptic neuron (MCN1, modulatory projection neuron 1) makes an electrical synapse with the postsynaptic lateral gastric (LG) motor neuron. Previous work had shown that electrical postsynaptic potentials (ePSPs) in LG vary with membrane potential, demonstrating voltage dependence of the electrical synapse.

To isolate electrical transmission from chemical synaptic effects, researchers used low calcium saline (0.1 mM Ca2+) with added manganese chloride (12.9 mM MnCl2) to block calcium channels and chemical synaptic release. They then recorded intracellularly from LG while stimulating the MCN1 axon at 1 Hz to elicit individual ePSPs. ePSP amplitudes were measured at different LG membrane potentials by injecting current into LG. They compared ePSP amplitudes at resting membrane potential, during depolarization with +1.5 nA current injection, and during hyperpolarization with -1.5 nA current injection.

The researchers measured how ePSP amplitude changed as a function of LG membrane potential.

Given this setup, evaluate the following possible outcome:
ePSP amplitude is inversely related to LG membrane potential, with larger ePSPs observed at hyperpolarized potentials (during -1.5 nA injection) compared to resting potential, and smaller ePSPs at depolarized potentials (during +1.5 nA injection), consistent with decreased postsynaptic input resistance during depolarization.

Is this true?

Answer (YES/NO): NO